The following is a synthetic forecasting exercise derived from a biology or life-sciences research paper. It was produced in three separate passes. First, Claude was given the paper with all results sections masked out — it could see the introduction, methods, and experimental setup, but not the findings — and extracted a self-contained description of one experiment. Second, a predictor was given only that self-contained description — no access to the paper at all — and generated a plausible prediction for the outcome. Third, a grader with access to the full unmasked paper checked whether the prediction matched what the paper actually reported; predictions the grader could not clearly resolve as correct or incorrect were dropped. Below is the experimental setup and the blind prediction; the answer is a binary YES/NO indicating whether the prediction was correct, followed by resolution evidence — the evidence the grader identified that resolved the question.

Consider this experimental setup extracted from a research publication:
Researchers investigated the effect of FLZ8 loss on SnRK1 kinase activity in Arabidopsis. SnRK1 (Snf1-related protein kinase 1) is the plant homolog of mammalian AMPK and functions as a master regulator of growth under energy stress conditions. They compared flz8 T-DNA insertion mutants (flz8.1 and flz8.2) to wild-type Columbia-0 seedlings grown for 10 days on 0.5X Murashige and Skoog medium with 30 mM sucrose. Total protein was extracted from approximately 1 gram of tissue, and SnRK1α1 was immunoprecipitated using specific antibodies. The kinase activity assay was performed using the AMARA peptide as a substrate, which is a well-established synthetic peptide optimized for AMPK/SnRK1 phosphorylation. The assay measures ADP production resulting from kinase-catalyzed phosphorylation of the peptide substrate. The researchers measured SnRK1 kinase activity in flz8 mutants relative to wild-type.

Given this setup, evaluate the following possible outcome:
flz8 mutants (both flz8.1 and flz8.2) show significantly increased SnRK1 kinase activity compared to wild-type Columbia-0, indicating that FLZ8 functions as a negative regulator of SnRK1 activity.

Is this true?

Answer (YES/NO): NO